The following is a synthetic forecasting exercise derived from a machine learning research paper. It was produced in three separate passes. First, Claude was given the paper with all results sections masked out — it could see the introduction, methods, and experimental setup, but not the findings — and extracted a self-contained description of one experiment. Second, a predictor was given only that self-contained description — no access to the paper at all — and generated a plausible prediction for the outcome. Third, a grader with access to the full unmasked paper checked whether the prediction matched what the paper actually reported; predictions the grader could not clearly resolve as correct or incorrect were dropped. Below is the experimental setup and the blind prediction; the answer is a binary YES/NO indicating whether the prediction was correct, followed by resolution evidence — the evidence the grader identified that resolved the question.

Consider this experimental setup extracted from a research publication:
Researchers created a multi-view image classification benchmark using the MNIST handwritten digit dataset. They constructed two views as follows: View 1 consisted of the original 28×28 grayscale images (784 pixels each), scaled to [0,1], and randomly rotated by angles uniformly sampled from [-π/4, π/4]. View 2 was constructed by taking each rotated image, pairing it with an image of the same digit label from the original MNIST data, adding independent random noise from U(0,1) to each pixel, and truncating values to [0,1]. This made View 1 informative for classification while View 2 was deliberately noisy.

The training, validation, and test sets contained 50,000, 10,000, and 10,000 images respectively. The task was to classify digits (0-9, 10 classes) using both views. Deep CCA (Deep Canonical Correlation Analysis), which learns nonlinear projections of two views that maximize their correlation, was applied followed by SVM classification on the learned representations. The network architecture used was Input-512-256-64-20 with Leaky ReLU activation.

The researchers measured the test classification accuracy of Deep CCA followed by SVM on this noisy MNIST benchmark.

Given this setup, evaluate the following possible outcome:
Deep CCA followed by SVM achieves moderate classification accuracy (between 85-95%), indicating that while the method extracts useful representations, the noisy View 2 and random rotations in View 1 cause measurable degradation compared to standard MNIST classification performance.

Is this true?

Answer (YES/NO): NO